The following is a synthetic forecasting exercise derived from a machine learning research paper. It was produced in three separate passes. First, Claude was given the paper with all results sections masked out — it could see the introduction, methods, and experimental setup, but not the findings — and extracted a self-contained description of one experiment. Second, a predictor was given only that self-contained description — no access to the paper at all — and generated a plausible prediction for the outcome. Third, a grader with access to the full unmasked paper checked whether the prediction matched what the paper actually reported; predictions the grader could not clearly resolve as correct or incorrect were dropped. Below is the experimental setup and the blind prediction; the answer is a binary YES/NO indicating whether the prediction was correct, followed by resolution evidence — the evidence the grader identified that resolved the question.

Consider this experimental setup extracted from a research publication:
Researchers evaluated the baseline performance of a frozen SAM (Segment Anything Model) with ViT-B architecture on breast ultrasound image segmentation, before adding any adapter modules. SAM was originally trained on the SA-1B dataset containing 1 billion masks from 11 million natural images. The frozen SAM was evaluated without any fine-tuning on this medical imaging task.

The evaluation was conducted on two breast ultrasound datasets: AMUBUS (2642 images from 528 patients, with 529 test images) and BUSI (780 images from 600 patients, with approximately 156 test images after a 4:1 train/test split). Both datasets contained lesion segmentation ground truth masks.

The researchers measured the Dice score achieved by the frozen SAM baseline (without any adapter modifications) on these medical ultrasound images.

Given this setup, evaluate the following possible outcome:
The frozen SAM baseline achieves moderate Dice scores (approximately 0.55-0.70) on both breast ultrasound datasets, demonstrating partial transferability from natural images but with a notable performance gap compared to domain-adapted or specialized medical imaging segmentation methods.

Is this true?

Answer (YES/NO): NO